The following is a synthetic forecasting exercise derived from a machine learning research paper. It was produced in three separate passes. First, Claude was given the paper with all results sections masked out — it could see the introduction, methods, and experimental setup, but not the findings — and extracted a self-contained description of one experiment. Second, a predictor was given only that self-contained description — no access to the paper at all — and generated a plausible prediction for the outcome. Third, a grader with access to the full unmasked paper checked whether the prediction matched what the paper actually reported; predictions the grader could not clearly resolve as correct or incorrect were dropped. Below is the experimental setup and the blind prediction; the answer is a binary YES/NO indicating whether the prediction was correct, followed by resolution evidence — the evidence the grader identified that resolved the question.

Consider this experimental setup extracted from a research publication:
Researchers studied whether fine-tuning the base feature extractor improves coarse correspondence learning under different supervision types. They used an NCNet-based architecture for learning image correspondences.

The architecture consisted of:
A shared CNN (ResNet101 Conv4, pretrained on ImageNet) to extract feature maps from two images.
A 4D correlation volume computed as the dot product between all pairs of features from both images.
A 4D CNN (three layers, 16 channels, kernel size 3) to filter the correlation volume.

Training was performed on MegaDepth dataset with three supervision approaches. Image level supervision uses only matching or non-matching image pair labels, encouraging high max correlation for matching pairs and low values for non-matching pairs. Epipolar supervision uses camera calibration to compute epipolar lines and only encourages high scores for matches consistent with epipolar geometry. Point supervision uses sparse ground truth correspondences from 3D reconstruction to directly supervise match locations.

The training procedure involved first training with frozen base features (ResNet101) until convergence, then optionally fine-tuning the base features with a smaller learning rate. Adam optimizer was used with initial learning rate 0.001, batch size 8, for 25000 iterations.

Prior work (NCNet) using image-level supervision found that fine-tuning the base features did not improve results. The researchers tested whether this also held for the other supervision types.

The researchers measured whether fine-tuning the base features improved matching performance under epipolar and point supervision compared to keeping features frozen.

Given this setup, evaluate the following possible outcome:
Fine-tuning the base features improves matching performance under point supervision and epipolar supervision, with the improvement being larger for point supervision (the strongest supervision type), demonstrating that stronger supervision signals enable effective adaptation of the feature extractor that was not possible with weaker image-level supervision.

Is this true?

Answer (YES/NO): NO